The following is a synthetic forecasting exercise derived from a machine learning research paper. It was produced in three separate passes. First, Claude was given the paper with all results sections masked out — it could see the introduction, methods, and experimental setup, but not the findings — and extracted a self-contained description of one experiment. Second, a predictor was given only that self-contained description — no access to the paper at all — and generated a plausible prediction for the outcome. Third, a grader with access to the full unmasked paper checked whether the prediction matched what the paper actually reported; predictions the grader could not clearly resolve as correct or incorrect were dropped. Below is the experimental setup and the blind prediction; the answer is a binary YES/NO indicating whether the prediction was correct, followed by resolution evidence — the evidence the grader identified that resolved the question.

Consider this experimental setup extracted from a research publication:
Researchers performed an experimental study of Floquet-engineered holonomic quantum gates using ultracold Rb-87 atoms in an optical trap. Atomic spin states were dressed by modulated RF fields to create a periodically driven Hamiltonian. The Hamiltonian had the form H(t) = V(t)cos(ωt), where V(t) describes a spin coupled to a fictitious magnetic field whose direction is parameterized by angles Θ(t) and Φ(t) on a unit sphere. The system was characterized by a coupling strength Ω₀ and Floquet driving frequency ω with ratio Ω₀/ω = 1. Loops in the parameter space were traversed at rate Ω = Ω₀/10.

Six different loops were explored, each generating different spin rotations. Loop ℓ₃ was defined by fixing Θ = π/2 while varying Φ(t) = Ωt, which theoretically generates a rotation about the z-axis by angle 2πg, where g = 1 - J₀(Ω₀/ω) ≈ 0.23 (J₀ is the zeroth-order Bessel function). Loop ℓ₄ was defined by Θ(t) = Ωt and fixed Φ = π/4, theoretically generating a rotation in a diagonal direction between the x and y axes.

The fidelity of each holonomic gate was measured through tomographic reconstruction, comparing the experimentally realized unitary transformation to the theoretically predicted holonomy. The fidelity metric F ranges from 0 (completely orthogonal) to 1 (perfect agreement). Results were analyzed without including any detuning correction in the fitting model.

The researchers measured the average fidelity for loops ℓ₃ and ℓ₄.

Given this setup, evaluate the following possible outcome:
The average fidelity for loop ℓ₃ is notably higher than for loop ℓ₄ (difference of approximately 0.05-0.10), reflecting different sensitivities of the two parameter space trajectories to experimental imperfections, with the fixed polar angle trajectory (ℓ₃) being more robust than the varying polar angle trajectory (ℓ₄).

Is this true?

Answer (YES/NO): NO